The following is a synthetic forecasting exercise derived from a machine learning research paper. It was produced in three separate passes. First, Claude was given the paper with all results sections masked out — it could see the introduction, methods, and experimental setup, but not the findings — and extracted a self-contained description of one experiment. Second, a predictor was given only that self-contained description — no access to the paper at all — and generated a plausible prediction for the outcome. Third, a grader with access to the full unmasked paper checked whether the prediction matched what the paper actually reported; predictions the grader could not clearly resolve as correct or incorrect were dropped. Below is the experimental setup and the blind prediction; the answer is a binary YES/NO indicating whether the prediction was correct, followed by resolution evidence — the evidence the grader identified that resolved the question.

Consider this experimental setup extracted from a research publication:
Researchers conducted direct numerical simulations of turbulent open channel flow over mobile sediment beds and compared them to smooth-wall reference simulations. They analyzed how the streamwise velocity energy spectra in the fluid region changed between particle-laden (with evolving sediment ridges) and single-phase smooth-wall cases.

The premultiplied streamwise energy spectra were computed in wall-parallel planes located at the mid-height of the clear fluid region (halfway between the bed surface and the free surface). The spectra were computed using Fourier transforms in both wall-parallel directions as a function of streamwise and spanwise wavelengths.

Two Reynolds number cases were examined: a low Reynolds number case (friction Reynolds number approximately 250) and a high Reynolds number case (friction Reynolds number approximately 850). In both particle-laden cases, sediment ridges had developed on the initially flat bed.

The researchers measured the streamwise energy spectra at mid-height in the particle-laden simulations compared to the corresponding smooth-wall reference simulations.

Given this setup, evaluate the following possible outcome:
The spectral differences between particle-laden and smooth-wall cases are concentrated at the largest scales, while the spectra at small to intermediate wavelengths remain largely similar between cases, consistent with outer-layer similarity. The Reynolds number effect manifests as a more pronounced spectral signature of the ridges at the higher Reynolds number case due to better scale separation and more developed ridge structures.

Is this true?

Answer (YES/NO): NO